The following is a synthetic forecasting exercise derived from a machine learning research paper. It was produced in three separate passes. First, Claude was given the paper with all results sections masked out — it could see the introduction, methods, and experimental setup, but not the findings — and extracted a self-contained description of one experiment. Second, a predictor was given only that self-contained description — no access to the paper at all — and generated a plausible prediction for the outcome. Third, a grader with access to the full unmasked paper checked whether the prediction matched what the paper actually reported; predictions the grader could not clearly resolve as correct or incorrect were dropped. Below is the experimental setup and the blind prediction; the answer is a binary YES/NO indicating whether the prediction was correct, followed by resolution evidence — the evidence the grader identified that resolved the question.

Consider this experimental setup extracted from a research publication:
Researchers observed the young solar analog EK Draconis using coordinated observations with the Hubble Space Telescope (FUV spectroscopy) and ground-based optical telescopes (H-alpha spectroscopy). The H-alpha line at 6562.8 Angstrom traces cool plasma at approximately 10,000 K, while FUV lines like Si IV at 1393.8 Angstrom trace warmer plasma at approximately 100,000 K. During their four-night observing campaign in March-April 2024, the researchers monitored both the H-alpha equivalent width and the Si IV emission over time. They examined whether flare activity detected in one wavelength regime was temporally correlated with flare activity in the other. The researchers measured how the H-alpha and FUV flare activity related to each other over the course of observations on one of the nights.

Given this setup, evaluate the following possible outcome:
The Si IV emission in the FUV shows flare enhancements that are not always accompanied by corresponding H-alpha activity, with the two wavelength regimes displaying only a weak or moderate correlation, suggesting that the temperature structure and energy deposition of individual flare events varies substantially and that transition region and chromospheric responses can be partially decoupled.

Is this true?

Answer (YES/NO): YES